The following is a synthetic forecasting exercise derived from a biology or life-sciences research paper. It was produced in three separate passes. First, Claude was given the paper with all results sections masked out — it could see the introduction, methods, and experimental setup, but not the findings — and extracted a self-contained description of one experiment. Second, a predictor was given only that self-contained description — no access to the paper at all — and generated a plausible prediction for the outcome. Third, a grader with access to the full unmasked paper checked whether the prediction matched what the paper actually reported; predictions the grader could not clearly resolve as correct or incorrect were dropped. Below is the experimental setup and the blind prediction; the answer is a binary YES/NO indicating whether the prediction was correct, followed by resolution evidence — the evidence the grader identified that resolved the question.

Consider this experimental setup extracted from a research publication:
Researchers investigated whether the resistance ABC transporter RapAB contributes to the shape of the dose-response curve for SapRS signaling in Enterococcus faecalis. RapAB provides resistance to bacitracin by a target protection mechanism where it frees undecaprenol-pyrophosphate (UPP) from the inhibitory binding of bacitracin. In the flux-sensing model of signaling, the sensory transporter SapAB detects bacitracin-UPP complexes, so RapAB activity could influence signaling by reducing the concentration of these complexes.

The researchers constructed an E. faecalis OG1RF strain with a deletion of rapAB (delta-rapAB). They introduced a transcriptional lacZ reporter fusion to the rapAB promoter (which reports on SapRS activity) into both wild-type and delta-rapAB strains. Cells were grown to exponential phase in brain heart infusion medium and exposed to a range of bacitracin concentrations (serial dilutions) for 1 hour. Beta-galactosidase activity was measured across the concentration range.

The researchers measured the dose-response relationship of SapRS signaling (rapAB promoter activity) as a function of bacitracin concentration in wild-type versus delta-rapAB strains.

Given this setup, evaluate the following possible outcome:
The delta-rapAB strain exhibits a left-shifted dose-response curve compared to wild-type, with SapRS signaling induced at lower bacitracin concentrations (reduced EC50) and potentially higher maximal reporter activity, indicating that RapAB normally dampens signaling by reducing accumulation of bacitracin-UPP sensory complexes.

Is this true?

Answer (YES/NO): YES